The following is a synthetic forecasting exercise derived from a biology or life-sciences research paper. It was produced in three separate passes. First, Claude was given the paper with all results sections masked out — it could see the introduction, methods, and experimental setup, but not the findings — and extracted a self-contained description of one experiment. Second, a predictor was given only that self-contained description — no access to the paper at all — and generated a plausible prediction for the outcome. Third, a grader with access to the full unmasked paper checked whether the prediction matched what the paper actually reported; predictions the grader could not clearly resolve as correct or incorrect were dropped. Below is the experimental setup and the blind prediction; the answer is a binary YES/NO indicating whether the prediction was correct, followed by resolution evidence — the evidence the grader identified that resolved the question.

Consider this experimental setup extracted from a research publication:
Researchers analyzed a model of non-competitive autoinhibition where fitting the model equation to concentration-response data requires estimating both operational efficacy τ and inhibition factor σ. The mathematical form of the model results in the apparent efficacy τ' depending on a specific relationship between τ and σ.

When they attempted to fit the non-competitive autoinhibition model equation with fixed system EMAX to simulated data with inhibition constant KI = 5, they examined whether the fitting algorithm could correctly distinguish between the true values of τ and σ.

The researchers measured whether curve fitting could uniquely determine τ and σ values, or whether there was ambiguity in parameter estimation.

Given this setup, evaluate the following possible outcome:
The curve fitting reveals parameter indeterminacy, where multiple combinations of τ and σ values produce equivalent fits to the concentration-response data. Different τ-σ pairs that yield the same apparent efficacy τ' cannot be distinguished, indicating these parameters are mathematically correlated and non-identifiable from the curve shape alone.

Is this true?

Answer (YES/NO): YES